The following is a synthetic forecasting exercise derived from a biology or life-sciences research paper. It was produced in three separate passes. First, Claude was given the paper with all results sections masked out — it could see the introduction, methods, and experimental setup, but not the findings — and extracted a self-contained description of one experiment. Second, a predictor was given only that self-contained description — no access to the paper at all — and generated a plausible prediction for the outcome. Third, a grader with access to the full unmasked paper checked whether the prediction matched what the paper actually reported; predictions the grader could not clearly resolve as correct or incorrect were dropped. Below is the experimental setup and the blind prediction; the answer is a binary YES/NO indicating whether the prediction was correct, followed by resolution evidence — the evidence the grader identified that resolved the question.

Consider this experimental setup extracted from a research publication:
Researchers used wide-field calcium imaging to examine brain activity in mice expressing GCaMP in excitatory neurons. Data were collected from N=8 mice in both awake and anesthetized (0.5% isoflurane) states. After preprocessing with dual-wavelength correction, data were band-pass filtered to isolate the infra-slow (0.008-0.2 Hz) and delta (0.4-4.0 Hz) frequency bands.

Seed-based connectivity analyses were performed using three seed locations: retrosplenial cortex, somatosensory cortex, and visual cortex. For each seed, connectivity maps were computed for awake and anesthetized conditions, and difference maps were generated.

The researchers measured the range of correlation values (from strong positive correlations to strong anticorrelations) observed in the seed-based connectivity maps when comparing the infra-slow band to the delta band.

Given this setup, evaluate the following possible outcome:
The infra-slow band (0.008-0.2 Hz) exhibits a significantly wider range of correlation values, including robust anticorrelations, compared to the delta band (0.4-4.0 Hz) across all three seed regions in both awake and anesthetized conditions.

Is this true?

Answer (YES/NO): YES